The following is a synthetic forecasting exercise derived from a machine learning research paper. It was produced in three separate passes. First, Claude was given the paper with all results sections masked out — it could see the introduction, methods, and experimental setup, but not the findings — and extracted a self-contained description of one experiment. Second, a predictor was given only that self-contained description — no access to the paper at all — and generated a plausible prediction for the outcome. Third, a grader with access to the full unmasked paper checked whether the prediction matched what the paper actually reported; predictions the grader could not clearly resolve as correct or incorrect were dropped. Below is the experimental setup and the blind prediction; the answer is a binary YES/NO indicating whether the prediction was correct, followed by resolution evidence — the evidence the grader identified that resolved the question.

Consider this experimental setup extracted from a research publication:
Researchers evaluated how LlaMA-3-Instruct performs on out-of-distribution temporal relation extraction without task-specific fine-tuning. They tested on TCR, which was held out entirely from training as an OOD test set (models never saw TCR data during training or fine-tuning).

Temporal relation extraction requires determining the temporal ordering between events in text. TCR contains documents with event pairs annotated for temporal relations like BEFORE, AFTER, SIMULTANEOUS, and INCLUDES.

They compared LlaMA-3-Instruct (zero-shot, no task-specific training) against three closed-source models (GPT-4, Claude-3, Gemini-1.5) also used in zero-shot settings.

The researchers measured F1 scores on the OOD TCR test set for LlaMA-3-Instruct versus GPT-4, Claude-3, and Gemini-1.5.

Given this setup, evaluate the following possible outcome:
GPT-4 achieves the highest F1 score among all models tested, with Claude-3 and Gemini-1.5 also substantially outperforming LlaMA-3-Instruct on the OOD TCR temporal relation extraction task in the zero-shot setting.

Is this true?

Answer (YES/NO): NO